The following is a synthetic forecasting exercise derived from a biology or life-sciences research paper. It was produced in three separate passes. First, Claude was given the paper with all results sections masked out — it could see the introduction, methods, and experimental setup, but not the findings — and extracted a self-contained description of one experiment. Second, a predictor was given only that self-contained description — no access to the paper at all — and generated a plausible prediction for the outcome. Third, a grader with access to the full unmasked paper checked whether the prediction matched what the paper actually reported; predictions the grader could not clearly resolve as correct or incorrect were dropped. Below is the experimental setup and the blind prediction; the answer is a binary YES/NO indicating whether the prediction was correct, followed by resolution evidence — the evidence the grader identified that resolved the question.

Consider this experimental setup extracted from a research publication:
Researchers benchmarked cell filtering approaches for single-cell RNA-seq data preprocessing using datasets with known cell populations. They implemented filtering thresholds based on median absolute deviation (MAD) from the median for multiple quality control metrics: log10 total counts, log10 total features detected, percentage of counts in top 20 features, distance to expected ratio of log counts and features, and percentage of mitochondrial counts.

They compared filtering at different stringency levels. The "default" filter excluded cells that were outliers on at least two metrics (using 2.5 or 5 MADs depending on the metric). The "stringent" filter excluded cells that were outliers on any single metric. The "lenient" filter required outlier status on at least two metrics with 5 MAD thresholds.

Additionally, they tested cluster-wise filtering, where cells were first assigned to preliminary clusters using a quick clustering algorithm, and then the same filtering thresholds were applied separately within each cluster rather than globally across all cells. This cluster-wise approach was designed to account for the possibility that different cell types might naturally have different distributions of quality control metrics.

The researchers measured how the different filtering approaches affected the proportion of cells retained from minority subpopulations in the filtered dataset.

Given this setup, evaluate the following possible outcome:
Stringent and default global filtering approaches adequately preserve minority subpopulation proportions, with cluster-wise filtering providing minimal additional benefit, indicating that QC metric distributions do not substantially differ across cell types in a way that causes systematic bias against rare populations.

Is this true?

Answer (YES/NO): NO